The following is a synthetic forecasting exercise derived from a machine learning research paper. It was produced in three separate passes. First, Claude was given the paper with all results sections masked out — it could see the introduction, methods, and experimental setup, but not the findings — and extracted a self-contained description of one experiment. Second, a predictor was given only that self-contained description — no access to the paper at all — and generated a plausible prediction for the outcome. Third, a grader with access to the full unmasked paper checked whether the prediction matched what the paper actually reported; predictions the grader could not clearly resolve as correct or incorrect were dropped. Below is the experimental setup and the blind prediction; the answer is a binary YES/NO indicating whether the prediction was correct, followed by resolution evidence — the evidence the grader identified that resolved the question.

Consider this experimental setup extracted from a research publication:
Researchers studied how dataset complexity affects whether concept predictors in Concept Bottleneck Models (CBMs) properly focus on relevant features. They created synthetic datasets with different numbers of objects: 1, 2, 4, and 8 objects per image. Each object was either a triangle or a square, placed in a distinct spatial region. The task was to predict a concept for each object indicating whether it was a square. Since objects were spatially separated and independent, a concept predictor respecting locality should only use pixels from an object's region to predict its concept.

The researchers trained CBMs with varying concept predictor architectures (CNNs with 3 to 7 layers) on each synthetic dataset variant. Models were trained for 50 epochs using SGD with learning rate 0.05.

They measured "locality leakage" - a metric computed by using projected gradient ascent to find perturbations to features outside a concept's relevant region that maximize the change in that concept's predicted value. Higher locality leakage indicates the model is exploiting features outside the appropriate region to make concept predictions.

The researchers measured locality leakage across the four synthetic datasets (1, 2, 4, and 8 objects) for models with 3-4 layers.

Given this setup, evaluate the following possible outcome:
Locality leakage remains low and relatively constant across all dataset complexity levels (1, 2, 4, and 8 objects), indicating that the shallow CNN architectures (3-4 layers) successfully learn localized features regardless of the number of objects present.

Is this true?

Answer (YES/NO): NO